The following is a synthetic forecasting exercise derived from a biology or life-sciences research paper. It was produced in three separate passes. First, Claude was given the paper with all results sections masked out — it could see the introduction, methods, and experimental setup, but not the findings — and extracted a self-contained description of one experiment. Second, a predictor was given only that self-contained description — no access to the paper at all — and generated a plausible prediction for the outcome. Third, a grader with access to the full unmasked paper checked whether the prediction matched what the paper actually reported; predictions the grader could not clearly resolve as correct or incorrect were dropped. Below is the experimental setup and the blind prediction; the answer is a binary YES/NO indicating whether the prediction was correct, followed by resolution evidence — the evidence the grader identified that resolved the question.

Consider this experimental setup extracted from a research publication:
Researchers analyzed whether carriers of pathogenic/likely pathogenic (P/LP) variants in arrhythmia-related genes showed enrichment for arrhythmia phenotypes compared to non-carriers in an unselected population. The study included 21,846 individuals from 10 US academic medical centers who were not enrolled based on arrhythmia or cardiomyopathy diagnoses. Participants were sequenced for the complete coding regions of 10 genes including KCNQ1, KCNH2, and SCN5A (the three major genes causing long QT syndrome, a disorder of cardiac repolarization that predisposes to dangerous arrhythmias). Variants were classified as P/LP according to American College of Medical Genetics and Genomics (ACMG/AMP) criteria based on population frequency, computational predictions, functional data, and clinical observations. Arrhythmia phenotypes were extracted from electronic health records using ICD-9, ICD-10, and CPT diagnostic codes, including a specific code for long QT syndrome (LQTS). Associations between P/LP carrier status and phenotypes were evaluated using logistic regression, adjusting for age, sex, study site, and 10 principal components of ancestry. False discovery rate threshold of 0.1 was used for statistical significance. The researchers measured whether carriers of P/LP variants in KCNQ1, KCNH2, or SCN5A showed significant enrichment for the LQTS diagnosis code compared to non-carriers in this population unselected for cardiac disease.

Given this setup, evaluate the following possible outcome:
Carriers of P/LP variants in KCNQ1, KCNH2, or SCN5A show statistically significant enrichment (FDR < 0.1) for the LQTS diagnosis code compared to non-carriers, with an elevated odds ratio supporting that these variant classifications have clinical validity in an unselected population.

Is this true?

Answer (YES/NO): YES